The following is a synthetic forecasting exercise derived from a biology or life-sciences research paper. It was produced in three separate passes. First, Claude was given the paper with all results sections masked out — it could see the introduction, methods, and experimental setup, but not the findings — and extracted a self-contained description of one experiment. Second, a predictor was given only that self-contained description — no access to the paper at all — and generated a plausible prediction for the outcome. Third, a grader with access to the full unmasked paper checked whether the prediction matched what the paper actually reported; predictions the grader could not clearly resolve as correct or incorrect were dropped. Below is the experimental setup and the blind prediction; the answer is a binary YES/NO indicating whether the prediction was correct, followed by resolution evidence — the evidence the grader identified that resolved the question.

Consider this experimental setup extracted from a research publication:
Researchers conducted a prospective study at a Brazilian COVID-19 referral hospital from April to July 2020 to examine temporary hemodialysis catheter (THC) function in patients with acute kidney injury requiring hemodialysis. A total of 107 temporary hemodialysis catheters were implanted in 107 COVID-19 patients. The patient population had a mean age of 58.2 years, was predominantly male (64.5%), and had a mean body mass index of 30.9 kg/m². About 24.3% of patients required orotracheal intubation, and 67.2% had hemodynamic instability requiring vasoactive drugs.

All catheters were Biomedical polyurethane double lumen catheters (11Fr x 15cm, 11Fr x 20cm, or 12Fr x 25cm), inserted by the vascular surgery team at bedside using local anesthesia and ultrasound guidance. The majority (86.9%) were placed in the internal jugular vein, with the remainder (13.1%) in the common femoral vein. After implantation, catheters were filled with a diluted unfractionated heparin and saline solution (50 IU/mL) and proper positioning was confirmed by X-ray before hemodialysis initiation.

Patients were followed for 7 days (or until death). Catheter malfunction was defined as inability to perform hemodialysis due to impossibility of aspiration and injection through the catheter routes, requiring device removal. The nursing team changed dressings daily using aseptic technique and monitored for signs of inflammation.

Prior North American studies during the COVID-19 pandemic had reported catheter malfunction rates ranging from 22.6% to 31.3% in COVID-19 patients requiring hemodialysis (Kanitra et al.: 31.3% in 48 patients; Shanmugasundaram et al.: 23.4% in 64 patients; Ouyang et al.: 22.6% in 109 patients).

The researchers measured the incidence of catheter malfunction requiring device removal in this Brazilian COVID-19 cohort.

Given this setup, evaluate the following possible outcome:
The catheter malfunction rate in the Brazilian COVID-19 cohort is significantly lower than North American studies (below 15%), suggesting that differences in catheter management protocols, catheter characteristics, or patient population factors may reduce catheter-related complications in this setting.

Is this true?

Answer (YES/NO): NO